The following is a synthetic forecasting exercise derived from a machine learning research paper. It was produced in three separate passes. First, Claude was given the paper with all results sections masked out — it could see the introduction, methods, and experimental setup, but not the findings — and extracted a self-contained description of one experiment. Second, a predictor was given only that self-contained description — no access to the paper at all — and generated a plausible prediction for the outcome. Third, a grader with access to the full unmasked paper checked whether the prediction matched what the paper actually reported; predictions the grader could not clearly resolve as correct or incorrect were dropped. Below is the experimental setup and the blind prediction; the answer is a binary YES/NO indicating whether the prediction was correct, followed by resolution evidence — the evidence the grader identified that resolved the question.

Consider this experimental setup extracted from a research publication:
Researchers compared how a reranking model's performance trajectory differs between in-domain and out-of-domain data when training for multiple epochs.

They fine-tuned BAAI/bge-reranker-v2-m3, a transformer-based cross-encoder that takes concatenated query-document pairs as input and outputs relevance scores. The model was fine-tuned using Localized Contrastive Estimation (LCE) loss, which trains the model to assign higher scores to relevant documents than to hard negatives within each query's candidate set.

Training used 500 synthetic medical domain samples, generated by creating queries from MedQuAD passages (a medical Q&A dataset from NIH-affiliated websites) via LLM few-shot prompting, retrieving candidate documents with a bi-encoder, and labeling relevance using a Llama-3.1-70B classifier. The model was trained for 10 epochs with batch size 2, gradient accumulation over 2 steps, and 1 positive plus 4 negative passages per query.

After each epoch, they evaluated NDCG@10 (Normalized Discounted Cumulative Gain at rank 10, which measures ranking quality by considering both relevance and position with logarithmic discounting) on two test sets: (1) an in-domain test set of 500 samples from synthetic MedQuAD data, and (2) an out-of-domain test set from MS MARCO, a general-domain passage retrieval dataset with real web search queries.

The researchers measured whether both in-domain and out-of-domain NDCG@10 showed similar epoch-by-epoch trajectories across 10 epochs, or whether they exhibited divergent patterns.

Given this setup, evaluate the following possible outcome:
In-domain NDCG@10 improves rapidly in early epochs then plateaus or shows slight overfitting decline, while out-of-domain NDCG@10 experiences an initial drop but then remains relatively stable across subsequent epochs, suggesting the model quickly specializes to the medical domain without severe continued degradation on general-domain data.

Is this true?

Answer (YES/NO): NO